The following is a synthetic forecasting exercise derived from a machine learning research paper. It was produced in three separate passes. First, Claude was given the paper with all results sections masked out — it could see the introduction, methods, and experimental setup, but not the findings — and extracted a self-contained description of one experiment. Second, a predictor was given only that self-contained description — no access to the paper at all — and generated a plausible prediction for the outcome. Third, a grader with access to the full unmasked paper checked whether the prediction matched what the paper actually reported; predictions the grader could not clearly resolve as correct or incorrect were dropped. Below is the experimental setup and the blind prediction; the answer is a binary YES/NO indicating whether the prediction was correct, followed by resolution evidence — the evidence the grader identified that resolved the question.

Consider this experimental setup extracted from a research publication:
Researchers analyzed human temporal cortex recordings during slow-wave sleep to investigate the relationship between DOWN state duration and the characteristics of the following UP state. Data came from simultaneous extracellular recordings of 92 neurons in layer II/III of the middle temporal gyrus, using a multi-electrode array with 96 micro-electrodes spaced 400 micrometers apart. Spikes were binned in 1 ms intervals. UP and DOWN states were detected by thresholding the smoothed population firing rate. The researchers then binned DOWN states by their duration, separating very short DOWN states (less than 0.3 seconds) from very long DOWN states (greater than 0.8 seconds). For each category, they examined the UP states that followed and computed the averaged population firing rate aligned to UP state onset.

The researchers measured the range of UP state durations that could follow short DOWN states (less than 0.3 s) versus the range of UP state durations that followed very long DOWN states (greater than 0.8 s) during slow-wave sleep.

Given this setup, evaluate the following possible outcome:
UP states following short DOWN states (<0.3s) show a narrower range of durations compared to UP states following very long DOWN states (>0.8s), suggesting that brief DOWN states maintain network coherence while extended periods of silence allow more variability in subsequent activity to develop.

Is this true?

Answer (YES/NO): NO